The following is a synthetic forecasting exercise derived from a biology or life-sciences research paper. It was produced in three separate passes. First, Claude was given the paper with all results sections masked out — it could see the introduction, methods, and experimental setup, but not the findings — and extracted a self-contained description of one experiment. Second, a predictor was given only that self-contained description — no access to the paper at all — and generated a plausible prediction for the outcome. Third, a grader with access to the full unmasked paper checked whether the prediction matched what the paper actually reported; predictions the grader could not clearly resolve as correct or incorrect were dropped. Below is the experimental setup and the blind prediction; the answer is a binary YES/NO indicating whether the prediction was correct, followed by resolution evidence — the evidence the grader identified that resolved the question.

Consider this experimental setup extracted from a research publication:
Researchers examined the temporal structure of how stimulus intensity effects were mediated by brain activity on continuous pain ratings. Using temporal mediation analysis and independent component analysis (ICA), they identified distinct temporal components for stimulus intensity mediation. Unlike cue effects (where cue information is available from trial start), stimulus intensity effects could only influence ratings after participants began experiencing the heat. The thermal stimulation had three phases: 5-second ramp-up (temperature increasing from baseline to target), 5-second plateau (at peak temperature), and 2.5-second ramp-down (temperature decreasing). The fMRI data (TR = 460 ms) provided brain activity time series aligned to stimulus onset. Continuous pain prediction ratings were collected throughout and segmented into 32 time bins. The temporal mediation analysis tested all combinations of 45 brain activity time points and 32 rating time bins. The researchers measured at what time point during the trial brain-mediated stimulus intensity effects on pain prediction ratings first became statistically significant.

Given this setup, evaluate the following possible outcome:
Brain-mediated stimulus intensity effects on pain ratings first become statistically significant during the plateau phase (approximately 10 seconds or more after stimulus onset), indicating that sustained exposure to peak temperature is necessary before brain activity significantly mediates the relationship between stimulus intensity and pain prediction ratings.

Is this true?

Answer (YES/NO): NO